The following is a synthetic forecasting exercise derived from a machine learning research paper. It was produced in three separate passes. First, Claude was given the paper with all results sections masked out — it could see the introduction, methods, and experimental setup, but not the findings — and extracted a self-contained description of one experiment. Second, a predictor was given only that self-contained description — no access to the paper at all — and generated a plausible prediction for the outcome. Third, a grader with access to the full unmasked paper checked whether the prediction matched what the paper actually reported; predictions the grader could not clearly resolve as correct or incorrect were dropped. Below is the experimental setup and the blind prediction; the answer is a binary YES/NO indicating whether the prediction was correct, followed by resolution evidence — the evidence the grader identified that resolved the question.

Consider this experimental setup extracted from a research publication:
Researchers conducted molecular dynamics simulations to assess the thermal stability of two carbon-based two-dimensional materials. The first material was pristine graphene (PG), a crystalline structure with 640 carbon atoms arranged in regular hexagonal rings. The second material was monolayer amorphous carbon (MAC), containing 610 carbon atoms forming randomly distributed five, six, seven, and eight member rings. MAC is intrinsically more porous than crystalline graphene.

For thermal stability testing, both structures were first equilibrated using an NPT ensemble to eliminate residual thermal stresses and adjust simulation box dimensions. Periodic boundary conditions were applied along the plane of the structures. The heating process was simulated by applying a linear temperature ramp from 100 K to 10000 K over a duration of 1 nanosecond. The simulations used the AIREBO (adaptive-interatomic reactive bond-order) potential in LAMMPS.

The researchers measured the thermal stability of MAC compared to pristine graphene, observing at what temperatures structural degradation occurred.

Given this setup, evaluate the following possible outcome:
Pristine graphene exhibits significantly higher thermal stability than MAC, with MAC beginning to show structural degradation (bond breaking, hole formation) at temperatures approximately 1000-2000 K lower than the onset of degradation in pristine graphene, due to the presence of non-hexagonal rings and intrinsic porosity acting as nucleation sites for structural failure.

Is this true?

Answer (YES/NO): NO